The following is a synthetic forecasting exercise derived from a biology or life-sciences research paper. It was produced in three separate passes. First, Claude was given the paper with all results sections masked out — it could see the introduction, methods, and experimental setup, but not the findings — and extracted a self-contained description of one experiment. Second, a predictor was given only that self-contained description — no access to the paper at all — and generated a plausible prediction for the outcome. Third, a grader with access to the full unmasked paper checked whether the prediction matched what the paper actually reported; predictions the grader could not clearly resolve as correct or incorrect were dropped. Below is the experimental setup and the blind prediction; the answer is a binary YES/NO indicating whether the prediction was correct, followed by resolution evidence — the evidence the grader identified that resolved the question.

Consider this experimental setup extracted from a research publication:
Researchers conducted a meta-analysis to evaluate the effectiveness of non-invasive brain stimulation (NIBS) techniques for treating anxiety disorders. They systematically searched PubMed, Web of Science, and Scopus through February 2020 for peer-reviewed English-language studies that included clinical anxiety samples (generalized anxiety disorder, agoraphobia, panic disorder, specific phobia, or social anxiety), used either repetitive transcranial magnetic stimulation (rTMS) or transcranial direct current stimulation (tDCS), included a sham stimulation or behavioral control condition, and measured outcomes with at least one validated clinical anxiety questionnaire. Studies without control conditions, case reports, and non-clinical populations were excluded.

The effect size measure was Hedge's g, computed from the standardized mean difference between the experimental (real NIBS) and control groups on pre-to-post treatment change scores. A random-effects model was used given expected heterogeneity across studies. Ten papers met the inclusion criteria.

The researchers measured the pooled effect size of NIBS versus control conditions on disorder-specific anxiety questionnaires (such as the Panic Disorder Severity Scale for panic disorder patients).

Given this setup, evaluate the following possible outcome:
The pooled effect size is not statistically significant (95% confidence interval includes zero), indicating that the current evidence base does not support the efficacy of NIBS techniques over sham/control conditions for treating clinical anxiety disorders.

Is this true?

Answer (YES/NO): NO